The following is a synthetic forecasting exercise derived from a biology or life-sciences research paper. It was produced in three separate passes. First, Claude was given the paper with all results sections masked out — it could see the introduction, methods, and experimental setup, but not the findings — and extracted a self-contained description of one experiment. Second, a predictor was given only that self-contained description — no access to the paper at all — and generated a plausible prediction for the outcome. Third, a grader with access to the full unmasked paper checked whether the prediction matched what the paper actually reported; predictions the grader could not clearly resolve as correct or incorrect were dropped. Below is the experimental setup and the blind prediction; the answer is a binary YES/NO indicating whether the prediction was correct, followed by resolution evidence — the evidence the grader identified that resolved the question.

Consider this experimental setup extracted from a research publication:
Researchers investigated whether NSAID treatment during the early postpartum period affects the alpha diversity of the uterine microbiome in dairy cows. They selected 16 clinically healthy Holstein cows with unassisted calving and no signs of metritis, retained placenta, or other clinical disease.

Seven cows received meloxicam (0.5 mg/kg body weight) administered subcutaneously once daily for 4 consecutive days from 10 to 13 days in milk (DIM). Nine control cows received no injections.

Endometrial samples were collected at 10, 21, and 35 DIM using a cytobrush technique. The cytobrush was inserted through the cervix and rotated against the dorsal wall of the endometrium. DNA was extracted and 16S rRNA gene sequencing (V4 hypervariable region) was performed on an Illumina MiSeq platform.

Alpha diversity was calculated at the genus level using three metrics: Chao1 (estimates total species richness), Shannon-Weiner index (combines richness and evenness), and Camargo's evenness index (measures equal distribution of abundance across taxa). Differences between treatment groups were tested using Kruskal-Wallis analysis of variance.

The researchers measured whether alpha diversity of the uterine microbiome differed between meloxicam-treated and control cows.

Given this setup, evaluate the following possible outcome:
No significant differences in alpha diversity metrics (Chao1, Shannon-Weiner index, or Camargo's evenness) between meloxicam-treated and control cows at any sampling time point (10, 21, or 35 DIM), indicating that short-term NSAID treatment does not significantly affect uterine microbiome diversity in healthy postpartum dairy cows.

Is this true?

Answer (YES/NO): YES